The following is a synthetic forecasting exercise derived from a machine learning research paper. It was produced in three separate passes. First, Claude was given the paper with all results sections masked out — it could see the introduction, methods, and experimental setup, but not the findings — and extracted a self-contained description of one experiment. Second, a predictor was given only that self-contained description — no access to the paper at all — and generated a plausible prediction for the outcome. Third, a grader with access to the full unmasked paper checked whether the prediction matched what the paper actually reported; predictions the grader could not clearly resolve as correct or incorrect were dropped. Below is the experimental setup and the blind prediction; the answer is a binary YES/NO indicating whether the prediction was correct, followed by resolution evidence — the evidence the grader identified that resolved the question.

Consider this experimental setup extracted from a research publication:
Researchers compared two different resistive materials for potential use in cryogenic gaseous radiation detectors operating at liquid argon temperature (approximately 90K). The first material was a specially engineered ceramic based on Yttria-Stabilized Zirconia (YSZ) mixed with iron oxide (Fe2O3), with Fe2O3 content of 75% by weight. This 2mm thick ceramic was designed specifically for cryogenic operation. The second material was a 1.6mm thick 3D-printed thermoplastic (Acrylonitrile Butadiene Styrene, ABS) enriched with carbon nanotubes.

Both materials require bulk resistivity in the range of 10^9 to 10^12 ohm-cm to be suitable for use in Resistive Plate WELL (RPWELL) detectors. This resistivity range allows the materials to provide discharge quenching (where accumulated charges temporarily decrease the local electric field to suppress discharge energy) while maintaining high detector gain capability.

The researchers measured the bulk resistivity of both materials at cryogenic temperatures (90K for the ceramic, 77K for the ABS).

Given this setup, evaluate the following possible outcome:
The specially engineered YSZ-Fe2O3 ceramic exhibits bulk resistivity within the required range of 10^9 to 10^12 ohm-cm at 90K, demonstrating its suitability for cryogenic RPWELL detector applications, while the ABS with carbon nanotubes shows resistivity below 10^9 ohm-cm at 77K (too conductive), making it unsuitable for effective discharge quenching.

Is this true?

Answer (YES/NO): NO